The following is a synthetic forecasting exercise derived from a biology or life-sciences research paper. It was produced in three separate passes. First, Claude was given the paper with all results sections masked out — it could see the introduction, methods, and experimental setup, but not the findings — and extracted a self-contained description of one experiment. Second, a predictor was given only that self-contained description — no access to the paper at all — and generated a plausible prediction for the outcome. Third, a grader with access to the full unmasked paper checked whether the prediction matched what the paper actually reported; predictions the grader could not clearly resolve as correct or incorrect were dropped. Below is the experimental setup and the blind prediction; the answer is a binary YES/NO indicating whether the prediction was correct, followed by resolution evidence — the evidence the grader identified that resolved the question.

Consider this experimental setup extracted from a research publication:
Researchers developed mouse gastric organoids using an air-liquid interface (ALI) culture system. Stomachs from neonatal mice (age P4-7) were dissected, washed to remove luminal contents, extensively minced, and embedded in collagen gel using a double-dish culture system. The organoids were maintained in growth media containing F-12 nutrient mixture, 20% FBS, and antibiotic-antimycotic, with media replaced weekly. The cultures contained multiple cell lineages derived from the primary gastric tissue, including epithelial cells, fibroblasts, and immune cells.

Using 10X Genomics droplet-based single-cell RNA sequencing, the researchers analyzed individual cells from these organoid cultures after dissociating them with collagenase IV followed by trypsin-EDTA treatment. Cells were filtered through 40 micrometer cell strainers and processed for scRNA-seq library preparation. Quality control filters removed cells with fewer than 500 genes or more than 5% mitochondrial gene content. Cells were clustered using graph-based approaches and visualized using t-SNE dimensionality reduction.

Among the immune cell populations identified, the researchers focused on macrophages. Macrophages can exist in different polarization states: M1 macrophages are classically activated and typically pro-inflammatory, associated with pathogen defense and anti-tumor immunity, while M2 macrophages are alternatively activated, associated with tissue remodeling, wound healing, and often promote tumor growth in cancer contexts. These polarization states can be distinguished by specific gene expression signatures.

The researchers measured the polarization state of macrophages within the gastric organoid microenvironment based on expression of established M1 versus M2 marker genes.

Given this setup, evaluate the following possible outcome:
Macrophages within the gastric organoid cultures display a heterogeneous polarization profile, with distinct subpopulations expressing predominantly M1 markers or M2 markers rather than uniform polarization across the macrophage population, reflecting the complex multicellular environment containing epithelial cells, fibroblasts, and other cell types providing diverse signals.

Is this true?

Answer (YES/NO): NO